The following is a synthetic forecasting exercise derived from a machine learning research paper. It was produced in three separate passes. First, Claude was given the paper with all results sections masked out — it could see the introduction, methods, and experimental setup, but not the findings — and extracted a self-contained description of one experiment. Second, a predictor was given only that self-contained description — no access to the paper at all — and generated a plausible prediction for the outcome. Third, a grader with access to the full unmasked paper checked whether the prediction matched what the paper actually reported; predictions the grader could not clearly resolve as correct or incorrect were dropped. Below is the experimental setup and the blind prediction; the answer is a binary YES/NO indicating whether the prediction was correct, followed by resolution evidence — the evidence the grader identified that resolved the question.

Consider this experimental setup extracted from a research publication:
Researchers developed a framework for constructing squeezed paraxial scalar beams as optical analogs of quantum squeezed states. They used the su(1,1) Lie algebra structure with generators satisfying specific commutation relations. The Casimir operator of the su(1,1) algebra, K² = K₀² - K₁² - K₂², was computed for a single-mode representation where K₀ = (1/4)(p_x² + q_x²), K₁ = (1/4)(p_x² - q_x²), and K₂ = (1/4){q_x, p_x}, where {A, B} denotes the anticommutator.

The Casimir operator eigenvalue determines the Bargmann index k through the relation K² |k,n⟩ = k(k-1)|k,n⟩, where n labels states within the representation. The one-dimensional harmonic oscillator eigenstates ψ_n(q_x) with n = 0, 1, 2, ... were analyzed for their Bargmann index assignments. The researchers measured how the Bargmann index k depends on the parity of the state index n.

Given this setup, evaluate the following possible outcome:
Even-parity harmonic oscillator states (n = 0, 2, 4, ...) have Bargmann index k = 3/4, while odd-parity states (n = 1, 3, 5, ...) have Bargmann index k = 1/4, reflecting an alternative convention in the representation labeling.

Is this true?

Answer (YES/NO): NO